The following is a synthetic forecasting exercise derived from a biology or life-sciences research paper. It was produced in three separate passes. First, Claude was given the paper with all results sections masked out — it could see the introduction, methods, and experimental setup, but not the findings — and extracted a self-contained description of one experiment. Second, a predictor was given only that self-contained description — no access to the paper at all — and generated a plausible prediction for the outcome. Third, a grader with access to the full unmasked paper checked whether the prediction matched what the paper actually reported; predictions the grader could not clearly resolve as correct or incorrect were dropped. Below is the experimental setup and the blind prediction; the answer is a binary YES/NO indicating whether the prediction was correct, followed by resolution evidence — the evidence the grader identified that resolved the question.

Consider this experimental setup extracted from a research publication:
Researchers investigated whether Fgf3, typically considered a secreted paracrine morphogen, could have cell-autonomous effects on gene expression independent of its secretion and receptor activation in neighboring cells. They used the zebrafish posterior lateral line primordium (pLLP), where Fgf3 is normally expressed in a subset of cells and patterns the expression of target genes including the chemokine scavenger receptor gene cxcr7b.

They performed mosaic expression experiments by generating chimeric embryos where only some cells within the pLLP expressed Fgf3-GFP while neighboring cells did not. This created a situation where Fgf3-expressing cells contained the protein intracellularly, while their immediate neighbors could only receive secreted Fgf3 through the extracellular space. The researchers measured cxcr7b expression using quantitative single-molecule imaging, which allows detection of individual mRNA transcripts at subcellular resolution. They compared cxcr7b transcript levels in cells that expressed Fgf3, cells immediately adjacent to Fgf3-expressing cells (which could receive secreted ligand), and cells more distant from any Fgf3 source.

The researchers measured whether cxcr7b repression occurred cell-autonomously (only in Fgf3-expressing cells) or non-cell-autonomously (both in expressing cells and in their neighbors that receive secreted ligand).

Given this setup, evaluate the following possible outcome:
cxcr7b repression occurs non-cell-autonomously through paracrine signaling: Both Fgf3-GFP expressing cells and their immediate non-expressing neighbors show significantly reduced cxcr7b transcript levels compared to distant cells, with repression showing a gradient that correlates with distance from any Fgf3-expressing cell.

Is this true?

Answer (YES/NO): NO